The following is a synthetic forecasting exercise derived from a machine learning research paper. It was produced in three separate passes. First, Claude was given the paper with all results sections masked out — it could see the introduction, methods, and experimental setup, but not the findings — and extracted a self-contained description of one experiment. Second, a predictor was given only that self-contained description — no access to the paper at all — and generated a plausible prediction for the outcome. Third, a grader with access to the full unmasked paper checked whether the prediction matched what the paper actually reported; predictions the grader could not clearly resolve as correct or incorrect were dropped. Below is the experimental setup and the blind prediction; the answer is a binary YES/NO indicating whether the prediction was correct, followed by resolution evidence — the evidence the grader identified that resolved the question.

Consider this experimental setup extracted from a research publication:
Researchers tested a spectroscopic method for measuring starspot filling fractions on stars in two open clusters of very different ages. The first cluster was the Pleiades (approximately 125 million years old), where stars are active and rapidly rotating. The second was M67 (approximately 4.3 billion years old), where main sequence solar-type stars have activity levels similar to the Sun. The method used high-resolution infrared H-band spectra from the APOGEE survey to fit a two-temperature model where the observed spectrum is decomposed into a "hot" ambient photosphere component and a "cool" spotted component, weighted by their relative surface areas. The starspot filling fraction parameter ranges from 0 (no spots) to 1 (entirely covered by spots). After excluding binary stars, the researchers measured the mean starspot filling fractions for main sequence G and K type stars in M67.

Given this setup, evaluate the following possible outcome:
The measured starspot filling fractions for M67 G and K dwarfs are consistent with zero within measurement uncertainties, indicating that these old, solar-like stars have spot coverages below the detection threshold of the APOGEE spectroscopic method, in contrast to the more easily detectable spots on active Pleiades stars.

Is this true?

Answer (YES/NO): NO